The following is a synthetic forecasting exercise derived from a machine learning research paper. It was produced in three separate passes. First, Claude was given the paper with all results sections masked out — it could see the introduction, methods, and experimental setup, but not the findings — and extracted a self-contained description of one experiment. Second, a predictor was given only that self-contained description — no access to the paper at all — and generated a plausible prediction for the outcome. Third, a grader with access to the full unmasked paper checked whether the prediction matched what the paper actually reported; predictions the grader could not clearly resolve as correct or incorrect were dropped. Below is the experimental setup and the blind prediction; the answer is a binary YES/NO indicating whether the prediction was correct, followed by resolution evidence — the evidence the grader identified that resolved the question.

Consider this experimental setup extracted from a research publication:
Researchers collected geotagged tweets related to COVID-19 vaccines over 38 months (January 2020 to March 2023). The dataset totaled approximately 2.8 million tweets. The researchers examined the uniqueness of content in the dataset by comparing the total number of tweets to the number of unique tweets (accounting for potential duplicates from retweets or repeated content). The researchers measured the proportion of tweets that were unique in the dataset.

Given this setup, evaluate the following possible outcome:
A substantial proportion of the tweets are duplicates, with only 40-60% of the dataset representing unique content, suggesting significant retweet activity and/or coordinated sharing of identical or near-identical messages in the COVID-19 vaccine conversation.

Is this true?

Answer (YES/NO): NO